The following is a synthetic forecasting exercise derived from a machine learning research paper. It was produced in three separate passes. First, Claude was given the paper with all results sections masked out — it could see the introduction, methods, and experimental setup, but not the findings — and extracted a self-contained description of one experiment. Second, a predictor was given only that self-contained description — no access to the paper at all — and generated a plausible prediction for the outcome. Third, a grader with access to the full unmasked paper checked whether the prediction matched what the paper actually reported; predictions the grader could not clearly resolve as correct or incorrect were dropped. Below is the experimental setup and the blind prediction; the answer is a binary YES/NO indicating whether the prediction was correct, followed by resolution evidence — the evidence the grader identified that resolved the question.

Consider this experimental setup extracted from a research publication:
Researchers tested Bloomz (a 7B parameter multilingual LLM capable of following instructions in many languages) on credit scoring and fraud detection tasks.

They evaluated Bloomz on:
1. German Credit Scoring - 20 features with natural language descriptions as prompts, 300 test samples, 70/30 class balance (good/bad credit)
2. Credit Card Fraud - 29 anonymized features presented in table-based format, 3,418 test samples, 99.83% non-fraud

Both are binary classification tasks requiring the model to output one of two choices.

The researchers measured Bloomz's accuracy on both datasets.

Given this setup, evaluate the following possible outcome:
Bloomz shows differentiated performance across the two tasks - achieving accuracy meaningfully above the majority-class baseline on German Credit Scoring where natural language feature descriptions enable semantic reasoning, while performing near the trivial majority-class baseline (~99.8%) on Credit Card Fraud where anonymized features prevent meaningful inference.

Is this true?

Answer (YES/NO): NO